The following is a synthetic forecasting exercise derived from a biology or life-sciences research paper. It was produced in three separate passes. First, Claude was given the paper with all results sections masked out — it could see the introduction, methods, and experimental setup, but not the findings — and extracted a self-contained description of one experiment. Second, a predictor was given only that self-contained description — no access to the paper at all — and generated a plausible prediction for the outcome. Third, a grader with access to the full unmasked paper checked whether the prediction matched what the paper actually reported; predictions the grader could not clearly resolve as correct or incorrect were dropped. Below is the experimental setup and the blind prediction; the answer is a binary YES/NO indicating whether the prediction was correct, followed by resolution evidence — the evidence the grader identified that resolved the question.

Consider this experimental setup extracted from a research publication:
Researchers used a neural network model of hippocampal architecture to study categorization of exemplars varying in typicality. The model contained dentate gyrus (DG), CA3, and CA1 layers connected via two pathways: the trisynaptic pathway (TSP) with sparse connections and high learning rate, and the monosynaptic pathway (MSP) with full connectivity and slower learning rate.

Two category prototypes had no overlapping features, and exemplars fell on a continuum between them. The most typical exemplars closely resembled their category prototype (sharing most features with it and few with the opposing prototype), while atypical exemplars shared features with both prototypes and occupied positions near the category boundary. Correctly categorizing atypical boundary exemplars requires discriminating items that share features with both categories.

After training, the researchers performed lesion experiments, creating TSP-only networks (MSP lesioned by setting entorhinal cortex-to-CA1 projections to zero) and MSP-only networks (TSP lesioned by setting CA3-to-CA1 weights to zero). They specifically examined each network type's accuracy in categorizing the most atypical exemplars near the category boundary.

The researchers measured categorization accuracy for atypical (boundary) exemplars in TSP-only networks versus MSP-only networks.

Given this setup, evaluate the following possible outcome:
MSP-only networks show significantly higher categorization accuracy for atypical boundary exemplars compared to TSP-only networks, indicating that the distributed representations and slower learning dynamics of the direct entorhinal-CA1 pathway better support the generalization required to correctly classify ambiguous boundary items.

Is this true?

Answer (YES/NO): YES